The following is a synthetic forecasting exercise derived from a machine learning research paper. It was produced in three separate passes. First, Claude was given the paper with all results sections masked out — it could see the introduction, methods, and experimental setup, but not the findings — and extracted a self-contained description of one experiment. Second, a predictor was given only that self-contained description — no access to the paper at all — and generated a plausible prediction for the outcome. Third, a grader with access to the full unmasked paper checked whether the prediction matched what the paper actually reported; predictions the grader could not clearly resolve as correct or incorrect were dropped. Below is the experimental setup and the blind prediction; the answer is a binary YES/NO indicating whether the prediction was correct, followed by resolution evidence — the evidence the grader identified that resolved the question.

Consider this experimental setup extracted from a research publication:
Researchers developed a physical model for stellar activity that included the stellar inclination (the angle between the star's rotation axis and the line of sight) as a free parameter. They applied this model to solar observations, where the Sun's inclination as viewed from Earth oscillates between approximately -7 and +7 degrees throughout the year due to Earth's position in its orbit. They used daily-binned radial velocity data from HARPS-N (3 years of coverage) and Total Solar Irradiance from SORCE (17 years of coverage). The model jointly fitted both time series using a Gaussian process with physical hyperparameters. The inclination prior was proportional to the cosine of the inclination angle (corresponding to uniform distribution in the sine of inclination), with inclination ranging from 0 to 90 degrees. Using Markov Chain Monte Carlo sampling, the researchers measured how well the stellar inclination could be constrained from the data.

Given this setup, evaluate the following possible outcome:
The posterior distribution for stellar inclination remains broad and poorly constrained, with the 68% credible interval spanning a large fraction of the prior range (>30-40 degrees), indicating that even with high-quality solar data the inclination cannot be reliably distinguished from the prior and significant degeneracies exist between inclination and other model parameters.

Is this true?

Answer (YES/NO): NO